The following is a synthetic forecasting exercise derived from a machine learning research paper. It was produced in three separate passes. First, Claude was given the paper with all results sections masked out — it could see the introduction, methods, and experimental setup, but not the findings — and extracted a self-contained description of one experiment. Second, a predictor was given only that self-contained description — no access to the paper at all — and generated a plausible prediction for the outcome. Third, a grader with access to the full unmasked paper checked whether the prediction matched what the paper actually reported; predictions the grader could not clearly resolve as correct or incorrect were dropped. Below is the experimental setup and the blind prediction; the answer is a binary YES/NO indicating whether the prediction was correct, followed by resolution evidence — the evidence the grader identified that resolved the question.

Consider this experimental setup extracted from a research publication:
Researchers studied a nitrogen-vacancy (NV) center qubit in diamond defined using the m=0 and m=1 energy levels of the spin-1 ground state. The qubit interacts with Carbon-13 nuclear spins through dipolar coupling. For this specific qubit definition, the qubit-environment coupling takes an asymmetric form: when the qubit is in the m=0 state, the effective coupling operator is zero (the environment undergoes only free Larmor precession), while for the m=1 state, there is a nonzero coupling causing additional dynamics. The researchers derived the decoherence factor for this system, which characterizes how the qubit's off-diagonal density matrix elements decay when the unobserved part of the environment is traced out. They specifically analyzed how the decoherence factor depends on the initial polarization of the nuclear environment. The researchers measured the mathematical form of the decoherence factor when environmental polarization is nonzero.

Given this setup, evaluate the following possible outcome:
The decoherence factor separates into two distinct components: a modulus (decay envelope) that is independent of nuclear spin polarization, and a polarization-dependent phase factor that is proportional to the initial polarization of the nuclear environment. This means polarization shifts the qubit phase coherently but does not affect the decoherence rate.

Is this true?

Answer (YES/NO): NO